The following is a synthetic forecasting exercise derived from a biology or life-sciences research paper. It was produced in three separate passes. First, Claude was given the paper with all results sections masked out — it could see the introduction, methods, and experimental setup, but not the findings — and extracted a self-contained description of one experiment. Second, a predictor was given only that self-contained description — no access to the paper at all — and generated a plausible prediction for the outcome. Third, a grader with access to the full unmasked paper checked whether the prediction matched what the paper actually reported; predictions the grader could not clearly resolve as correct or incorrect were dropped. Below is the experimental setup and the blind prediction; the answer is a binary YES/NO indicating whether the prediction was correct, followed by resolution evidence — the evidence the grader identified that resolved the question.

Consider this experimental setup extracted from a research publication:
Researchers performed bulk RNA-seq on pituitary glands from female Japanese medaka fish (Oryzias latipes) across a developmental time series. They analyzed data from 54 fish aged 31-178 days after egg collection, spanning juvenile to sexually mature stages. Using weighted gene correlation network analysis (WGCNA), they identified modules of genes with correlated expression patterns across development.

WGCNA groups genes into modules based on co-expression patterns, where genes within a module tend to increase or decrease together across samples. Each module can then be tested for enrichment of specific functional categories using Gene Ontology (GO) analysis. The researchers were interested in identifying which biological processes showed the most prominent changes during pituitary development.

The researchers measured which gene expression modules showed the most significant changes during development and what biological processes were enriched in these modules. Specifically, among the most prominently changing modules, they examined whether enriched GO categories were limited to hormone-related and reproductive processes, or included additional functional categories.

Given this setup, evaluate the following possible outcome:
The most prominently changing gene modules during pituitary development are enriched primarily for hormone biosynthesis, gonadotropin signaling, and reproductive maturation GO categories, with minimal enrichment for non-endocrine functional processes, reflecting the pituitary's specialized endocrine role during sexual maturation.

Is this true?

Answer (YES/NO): NO